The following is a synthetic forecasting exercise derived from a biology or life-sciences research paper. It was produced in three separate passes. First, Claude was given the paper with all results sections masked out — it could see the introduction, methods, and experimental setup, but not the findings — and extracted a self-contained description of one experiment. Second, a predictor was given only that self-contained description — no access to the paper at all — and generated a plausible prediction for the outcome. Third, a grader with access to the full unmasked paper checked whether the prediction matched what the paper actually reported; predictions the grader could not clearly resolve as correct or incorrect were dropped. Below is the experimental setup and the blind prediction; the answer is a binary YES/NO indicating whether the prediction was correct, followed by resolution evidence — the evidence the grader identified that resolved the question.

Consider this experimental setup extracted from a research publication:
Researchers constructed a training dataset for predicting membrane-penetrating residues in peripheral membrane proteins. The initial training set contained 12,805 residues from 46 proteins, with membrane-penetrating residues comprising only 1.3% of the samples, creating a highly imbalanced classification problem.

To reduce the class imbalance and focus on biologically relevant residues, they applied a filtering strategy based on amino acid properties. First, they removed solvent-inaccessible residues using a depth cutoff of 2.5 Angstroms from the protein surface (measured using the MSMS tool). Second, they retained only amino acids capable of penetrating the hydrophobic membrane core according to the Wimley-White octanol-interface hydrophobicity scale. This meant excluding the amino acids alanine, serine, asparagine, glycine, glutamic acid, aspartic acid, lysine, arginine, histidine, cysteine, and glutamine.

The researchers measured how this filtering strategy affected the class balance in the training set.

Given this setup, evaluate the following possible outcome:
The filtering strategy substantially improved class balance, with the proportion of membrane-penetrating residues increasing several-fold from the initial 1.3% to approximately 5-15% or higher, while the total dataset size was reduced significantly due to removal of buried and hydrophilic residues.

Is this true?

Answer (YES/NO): YES